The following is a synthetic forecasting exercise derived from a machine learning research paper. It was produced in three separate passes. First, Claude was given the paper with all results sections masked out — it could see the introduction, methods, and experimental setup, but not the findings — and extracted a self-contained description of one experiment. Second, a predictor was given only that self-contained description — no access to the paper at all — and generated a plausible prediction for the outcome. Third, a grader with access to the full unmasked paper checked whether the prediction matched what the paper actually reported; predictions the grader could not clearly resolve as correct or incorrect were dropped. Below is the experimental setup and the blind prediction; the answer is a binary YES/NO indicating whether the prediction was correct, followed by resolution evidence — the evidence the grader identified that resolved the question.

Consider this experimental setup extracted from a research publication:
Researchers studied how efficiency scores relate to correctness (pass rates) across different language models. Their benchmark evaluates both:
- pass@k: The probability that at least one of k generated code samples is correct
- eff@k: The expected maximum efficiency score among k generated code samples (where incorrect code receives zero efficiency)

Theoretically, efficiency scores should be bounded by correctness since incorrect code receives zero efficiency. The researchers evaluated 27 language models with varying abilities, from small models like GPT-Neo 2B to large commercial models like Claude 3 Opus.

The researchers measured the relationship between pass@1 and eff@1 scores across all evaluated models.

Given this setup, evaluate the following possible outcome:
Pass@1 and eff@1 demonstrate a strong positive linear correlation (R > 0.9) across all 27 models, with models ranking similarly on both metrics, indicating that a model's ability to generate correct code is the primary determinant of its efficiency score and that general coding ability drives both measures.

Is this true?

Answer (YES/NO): NO